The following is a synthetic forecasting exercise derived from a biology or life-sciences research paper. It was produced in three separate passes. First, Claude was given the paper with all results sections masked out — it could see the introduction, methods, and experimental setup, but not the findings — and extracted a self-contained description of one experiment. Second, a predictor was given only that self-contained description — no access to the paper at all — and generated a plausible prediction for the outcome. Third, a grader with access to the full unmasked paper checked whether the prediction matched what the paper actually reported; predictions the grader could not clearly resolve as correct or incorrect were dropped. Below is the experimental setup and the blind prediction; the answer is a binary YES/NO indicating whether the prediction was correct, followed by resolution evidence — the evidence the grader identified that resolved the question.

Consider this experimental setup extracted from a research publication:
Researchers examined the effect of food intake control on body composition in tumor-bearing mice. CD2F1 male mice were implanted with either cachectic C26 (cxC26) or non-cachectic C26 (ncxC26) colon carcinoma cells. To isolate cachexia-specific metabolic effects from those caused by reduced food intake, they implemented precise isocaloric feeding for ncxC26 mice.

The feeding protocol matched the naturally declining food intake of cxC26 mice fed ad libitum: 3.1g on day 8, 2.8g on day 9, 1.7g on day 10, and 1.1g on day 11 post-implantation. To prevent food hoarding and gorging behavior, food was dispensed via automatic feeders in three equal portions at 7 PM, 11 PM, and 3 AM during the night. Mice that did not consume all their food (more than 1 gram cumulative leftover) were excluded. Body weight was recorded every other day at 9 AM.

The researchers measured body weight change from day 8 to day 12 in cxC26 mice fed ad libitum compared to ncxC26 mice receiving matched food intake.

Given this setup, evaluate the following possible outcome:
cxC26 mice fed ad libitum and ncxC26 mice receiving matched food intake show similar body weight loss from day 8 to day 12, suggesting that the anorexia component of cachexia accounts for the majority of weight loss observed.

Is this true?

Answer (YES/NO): YES